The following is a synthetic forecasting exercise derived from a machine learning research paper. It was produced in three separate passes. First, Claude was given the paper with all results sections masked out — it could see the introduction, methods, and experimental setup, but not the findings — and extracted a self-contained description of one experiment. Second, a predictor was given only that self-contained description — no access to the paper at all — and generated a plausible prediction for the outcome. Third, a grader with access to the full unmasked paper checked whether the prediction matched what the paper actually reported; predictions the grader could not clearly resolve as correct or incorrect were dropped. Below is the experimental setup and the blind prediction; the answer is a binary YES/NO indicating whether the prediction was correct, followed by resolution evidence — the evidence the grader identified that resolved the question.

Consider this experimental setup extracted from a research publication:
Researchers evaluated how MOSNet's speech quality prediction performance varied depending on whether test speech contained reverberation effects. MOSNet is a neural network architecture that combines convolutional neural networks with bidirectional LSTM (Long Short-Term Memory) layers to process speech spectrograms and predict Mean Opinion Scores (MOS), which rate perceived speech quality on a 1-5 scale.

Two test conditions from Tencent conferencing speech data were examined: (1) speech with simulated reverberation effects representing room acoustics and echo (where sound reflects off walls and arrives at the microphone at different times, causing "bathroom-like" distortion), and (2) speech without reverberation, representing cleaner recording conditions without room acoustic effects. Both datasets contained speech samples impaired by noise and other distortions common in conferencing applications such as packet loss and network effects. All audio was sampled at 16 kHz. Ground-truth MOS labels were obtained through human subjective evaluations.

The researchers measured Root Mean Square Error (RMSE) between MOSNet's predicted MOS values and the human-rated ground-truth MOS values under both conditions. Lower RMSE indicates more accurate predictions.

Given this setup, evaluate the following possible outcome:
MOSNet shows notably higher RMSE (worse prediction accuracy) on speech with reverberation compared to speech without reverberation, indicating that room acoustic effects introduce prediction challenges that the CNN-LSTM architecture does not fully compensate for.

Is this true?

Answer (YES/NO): NO